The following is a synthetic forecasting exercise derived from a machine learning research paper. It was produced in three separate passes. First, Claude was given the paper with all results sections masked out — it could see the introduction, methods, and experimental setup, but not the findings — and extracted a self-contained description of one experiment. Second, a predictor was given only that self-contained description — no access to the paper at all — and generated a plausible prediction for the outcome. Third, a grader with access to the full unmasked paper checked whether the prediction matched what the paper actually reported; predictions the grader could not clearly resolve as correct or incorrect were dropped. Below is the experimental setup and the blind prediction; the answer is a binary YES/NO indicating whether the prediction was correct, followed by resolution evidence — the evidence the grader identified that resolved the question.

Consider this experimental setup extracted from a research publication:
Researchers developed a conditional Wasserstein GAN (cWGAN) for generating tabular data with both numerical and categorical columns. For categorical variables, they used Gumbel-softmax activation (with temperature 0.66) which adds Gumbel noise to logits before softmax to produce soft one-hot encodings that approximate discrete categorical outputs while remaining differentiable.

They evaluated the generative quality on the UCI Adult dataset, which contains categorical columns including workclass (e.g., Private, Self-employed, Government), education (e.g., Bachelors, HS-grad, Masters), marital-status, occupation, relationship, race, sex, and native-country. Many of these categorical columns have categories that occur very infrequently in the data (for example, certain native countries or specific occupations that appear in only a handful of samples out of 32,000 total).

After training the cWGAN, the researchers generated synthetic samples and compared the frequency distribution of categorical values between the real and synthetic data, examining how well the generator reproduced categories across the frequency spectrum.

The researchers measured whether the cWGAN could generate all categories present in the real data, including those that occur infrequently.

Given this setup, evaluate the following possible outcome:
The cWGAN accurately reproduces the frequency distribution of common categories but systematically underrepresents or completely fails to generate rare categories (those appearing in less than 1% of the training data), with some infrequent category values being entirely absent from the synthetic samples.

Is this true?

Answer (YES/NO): YES